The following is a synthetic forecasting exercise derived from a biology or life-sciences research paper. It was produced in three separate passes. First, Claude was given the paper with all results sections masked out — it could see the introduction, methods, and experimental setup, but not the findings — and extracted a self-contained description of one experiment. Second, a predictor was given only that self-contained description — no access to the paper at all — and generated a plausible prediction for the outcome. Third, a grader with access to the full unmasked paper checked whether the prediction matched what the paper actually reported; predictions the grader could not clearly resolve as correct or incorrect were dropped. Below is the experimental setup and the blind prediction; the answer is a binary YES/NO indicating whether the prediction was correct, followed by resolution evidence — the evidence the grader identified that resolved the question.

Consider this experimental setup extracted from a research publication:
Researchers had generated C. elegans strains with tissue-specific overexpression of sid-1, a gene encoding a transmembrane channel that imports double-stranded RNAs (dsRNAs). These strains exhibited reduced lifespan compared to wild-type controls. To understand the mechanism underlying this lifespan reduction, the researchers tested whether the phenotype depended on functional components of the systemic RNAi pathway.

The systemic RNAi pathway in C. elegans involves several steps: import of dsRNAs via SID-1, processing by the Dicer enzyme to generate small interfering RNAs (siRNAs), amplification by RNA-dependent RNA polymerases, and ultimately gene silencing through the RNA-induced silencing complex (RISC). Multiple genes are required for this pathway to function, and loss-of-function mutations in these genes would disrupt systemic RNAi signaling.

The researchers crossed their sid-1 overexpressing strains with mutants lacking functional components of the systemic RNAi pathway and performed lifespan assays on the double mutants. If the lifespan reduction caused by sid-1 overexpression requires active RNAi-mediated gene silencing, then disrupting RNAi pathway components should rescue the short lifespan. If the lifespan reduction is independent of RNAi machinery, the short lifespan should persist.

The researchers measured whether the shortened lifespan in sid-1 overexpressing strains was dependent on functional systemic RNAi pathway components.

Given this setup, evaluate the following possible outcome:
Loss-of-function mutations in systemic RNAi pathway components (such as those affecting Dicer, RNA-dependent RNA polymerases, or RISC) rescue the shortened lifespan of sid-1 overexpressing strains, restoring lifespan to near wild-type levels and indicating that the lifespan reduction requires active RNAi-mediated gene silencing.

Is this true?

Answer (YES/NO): NO